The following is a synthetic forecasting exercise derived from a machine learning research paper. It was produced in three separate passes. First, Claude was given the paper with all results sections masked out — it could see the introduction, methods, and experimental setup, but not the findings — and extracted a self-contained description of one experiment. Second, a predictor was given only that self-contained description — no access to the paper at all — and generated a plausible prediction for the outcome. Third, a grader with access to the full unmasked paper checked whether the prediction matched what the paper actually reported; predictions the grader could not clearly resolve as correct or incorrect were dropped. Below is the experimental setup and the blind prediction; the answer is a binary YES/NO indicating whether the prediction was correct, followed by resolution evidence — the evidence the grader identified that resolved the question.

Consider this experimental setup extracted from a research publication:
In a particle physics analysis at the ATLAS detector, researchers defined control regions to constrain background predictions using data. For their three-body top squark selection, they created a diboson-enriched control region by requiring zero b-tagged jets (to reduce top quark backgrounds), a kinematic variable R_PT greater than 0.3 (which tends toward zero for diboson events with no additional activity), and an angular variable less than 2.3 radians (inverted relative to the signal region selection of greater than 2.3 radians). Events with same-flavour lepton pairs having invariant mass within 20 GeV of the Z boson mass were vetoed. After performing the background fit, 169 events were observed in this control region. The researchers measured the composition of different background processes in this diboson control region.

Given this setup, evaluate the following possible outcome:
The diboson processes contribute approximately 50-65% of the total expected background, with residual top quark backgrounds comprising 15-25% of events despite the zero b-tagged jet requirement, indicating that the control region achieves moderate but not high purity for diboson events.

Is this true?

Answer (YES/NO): NO